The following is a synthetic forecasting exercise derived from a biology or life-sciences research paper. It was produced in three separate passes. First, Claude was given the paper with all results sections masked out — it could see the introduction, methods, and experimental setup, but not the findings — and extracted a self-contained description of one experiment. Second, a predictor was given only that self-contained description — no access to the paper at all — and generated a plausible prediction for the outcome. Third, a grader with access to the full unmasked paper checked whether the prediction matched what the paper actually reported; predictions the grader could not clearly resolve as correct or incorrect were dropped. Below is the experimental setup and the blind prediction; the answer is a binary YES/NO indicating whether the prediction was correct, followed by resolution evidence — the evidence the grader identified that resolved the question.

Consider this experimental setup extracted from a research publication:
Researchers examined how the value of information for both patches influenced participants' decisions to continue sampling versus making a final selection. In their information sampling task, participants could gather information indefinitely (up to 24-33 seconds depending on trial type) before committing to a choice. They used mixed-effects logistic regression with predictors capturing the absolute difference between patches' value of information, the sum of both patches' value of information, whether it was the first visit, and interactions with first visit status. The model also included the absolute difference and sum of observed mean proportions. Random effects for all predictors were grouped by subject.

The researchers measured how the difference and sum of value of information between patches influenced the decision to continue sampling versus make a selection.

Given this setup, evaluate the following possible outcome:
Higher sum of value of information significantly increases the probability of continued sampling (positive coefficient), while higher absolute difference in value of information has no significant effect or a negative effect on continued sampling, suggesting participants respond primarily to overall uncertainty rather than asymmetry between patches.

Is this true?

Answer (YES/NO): NO